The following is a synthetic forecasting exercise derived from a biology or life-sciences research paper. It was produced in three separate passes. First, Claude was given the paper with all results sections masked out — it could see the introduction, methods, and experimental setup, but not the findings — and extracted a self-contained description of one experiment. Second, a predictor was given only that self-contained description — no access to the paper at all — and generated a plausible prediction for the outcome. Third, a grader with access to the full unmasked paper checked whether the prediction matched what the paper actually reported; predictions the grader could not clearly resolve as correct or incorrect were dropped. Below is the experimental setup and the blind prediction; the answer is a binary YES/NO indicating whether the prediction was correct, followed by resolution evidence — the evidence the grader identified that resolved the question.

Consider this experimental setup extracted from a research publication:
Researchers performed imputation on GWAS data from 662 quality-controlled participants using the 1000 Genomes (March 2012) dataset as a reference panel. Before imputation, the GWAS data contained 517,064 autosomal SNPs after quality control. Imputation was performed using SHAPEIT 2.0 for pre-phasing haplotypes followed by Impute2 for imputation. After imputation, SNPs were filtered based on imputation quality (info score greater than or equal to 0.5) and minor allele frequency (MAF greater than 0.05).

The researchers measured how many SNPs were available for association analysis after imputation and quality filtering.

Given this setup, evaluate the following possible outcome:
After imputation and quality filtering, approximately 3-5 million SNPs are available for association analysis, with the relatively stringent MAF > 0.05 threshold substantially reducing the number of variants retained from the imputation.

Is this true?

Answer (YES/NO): NO